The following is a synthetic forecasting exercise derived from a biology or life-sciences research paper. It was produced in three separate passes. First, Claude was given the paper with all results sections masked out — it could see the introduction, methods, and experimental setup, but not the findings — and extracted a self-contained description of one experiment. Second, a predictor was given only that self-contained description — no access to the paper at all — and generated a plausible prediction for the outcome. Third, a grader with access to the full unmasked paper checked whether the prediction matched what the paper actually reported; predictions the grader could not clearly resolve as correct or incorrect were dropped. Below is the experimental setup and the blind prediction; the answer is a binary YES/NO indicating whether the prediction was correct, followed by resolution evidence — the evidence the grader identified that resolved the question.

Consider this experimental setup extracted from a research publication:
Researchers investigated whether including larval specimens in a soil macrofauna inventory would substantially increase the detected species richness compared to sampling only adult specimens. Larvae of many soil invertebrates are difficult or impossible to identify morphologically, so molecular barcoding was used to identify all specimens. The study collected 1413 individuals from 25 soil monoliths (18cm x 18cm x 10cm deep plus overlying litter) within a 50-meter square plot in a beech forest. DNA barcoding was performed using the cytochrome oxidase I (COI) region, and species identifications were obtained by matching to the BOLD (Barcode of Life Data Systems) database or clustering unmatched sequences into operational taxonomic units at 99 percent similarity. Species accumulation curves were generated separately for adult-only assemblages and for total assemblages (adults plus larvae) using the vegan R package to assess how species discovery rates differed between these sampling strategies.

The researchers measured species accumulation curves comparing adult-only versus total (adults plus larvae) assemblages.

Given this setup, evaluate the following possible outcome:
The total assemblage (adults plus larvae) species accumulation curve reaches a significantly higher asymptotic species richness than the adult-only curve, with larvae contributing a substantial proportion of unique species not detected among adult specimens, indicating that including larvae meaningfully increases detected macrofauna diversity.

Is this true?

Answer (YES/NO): YES